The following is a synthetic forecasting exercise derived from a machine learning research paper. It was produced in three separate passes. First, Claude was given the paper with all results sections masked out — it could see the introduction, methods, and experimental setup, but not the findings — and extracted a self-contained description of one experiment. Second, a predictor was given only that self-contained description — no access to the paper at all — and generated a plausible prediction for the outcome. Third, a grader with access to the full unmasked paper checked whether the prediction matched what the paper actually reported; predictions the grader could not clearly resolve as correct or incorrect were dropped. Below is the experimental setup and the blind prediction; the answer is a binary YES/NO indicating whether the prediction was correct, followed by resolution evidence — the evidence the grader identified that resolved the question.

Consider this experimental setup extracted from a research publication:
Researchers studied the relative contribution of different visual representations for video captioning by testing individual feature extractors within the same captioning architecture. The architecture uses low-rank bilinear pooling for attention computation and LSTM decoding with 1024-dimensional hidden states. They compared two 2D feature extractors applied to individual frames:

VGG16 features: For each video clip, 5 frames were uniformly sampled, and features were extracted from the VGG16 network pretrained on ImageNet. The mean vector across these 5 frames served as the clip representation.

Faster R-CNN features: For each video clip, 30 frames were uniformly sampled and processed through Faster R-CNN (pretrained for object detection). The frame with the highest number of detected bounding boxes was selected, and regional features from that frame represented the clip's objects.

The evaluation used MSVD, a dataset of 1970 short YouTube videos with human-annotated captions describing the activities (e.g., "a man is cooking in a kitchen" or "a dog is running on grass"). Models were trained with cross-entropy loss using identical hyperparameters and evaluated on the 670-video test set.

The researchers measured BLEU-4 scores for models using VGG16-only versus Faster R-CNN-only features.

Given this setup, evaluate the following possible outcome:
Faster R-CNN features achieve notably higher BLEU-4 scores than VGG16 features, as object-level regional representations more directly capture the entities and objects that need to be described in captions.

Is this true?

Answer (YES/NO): NO